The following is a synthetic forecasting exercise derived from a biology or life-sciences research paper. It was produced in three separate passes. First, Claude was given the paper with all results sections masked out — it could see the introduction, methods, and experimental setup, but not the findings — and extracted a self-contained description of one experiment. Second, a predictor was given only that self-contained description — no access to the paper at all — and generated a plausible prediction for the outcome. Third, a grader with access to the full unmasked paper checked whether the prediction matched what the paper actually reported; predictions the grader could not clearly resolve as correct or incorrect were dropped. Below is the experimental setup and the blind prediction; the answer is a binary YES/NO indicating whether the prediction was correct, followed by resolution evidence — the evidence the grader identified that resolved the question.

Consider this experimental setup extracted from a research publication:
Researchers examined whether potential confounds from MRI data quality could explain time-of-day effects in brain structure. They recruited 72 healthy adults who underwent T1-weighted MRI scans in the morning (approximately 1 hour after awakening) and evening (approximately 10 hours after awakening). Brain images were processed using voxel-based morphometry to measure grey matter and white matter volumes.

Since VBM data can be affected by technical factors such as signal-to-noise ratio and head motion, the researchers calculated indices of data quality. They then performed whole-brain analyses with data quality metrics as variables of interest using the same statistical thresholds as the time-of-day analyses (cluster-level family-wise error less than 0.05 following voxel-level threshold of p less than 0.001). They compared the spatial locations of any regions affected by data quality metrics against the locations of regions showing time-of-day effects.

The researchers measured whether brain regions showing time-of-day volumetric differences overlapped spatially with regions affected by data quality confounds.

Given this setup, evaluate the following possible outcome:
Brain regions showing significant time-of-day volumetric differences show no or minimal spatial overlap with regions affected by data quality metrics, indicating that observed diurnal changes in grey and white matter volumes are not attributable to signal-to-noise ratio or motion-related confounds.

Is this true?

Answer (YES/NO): YES